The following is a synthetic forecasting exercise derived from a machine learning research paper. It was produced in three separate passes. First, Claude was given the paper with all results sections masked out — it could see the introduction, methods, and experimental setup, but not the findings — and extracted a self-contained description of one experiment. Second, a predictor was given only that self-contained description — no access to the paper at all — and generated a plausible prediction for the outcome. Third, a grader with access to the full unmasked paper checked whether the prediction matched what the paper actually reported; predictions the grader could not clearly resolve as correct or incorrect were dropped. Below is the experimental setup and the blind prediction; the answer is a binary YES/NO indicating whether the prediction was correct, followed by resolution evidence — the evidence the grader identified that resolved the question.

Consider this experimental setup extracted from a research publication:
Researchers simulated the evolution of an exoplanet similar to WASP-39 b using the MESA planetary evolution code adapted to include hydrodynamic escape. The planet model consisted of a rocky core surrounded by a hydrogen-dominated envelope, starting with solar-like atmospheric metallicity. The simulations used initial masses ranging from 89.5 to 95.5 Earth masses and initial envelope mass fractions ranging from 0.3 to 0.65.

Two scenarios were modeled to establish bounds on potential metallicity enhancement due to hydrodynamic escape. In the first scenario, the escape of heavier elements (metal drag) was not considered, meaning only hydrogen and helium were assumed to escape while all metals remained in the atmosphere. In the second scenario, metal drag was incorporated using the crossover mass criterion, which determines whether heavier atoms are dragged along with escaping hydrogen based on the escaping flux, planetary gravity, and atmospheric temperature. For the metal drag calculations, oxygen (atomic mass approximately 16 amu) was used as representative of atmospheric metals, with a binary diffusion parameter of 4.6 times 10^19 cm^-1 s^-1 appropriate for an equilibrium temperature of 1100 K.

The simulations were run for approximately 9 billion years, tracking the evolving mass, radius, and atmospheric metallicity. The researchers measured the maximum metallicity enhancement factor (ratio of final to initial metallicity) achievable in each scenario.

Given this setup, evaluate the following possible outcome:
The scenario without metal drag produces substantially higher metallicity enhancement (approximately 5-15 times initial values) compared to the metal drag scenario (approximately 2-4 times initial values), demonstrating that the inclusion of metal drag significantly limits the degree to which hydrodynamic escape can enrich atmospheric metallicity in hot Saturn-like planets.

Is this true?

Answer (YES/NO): NO